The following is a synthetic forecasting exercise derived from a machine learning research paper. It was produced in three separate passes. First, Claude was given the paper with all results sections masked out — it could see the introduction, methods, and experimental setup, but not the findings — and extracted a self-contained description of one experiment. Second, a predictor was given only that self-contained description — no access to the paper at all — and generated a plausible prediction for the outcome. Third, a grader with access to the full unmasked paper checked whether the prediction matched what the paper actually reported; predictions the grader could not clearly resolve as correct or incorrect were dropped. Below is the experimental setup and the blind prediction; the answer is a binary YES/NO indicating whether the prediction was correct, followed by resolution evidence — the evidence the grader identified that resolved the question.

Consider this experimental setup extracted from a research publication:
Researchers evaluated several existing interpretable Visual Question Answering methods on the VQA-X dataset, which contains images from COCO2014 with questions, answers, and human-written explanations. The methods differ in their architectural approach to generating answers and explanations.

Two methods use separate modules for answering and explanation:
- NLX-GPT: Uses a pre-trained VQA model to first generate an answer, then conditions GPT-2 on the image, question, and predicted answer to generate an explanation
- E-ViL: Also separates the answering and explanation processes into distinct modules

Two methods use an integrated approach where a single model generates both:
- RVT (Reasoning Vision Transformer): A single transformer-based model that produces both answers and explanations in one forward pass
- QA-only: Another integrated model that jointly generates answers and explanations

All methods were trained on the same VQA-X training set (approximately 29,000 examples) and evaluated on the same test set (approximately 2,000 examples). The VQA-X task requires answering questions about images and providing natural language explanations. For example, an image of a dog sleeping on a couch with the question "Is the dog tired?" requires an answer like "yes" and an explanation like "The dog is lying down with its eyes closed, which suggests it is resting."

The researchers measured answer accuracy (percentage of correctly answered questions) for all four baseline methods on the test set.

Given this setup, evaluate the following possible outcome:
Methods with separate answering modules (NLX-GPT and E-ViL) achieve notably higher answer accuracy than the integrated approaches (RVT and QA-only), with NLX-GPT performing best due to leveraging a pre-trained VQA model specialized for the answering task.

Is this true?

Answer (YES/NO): NO